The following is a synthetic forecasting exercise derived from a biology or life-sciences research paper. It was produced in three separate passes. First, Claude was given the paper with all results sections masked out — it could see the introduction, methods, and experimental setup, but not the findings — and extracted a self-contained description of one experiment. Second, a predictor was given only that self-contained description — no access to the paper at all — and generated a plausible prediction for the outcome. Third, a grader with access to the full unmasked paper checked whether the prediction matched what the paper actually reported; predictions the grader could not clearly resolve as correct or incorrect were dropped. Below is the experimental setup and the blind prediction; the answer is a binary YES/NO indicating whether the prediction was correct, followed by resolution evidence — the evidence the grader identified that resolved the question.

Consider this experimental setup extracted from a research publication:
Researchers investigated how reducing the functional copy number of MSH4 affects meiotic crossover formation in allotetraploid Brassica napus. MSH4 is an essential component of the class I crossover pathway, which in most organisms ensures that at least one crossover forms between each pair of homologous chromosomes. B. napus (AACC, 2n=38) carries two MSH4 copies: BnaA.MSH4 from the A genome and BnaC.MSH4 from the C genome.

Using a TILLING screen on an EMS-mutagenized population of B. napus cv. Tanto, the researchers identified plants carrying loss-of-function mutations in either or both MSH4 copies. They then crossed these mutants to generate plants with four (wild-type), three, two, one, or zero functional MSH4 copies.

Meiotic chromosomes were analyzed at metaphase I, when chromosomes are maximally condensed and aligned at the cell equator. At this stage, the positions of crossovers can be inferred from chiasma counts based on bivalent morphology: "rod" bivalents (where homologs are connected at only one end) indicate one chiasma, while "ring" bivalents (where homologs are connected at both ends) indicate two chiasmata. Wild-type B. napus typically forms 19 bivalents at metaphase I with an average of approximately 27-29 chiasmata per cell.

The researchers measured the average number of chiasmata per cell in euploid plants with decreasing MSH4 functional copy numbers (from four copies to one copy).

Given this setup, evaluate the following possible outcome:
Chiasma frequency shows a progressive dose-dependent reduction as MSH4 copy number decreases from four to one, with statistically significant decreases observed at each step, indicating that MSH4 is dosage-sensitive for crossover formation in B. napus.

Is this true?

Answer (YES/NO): NO